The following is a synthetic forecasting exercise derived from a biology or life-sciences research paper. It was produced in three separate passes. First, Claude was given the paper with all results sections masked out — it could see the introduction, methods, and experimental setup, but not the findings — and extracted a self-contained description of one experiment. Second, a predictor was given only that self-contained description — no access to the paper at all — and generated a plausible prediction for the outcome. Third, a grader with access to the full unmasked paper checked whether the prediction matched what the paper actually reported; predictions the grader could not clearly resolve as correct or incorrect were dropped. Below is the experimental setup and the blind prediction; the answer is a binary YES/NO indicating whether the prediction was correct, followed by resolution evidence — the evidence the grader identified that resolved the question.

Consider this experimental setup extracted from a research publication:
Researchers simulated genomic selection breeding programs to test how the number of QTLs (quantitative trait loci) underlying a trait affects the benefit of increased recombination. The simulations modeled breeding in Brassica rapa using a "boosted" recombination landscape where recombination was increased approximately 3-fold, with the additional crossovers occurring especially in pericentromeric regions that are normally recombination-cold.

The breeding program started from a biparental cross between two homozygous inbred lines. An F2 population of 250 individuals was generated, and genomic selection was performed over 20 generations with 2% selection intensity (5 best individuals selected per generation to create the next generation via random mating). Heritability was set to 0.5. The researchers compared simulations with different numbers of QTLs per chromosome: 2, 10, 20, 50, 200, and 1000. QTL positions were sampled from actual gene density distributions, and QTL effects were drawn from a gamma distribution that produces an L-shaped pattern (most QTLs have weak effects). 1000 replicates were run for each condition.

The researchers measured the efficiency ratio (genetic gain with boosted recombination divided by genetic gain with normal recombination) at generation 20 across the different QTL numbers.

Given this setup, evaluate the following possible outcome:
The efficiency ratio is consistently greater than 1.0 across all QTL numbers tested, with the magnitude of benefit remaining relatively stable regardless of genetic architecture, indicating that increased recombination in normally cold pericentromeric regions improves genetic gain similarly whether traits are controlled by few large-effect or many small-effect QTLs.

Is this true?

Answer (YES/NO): NO